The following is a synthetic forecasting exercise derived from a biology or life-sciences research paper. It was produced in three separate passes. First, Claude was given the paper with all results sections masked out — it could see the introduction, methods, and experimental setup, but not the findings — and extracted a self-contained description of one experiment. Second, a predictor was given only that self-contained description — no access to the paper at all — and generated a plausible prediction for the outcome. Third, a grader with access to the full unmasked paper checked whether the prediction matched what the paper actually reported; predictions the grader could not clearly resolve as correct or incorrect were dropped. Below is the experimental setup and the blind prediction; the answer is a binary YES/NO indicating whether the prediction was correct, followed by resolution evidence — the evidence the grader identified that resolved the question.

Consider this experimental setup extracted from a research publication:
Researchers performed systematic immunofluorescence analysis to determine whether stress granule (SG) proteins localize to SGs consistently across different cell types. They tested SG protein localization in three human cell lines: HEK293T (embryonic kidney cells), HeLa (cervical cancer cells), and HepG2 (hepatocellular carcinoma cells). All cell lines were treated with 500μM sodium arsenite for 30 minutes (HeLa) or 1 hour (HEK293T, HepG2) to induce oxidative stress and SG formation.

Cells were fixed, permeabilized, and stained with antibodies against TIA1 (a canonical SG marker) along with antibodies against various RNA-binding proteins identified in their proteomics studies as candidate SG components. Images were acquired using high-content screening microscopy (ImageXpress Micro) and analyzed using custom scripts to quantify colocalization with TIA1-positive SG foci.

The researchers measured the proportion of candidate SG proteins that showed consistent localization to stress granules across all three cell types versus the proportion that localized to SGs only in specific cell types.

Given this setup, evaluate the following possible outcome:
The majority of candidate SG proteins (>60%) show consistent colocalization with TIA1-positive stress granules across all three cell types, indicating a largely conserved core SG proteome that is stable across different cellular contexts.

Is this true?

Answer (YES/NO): NO